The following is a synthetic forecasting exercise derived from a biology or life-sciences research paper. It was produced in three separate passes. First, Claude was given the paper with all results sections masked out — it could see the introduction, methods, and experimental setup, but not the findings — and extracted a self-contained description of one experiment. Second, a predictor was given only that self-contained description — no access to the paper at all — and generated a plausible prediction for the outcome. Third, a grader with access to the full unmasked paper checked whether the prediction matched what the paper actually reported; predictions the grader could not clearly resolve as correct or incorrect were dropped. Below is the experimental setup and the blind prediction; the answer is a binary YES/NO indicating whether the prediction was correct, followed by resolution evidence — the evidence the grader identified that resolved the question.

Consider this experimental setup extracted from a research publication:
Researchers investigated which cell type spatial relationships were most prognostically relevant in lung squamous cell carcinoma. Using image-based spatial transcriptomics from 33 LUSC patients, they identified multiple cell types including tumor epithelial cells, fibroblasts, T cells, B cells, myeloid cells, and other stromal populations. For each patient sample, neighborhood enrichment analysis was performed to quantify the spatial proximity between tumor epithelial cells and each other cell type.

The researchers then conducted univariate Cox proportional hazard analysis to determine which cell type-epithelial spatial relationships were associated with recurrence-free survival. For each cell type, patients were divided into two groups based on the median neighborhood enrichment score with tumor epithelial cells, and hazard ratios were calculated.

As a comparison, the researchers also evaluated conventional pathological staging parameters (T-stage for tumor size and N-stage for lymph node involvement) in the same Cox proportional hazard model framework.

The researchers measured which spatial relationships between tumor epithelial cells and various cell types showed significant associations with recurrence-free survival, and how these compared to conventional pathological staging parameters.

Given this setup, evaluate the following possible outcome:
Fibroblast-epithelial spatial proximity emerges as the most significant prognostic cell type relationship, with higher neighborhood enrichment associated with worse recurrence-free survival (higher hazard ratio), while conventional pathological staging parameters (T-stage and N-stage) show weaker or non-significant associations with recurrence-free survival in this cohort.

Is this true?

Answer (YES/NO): NO